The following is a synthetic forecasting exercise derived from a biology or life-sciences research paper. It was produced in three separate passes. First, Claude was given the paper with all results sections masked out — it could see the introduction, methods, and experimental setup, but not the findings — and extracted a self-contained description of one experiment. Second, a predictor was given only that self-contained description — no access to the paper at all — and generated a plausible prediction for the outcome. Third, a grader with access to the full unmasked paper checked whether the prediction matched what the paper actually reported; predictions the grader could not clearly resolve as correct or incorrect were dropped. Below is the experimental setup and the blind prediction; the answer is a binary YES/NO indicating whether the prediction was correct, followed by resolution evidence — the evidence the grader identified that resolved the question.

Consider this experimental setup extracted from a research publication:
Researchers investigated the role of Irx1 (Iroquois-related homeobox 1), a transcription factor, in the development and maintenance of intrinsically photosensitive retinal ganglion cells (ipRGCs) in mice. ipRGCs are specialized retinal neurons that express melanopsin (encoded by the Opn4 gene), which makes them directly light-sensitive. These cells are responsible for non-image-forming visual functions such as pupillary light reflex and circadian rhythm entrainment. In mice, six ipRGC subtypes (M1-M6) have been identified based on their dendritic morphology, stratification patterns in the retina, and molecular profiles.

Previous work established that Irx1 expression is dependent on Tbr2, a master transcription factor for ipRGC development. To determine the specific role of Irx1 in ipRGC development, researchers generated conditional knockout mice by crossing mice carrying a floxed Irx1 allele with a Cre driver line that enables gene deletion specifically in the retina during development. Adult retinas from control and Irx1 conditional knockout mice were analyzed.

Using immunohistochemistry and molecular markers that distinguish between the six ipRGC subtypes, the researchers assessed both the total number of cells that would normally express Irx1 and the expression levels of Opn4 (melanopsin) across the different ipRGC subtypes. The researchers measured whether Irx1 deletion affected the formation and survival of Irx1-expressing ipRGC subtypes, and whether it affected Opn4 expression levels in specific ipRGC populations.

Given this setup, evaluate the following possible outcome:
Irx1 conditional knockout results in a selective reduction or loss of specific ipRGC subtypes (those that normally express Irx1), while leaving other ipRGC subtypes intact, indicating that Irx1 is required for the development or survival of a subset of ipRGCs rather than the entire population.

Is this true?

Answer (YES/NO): NO